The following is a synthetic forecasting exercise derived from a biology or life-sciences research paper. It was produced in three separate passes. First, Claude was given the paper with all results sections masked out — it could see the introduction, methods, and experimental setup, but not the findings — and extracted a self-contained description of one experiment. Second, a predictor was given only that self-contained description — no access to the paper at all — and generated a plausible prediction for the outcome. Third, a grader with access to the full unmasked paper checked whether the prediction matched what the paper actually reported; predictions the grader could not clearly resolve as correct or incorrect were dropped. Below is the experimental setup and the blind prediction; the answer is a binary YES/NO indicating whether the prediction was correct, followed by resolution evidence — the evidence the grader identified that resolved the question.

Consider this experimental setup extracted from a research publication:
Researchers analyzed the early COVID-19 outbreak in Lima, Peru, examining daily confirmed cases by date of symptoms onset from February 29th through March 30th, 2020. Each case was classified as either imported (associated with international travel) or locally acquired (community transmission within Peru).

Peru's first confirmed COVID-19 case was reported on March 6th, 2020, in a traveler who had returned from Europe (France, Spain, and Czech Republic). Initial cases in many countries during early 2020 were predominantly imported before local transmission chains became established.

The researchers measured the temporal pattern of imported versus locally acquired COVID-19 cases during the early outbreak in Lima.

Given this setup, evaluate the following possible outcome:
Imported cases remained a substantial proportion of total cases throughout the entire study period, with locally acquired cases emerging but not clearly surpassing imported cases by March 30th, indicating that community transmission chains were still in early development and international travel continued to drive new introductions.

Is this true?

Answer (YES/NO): NO